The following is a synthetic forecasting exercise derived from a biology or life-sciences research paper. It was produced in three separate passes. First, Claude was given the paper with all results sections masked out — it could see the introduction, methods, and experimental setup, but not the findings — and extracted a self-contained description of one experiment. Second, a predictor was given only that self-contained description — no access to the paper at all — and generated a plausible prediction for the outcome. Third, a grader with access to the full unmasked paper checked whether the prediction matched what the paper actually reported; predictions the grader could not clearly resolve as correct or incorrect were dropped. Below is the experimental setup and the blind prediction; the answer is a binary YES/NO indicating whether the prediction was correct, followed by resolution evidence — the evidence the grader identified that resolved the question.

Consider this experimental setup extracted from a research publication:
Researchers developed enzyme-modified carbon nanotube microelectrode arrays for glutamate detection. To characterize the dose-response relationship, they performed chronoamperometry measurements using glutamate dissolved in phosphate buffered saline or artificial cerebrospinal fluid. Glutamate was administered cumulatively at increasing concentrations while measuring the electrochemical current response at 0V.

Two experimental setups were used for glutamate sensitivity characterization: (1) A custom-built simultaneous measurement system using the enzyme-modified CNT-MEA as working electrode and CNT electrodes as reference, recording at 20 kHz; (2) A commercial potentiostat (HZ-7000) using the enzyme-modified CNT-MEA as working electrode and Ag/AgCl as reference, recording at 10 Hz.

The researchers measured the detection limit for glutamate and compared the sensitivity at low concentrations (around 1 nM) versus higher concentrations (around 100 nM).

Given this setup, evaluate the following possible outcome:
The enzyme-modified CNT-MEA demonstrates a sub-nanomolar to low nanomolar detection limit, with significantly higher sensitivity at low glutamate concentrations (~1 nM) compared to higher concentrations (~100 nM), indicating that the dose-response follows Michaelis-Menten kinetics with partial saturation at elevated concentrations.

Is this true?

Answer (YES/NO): NO